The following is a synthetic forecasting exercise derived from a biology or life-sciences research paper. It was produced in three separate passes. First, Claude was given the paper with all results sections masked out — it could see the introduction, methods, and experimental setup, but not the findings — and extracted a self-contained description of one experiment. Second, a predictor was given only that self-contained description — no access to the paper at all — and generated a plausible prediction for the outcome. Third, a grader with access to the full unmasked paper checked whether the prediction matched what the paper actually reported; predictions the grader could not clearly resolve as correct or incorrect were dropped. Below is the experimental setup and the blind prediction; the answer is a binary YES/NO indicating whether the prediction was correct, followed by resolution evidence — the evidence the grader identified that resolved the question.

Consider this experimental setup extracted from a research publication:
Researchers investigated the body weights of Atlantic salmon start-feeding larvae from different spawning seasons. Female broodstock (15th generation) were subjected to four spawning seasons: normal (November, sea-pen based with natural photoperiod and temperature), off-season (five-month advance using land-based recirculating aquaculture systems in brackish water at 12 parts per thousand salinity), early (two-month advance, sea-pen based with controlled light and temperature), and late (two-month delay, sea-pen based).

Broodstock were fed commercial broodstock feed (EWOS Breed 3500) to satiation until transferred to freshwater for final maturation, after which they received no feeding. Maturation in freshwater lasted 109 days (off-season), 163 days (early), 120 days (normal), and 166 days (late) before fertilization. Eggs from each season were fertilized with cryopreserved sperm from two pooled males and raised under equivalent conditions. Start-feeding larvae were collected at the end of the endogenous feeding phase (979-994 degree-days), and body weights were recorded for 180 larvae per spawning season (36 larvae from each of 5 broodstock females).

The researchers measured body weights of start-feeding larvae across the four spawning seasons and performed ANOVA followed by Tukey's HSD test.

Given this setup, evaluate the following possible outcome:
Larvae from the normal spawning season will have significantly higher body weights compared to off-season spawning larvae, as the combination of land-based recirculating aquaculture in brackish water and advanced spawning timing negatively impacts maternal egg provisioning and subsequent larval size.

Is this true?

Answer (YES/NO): YES